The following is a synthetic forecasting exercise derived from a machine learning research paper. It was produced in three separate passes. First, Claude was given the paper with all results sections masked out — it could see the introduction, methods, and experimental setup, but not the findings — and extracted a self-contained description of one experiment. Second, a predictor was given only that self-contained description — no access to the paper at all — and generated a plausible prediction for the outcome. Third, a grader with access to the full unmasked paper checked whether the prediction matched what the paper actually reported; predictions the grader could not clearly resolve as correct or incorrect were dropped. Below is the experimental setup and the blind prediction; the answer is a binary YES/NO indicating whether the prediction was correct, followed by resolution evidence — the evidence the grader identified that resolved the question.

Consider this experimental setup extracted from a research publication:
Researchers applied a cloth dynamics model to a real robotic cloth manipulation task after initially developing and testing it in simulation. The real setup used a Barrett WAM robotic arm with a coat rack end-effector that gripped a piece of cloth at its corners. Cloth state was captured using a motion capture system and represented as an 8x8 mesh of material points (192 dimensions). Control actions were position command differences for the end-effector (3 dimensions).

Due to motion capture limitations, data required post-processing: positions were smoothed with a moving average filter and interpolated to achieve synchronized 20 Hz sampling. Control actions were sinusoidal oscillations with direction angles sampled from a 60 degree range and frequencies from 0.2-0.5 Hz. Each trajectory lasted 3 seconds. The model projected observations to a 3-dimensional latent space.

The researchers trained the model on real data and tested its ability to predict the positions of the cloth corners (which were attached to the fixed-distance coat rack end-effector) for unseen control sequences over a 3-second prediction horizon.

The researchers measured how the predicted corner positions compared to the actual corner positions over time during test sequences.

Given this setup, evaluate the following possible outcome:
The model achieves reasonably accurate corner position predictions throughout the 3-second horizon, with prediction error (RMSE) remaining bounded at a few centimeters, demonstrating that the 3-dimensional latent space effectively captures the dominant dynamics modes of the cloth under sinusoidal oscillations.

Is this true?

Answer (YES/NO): NO